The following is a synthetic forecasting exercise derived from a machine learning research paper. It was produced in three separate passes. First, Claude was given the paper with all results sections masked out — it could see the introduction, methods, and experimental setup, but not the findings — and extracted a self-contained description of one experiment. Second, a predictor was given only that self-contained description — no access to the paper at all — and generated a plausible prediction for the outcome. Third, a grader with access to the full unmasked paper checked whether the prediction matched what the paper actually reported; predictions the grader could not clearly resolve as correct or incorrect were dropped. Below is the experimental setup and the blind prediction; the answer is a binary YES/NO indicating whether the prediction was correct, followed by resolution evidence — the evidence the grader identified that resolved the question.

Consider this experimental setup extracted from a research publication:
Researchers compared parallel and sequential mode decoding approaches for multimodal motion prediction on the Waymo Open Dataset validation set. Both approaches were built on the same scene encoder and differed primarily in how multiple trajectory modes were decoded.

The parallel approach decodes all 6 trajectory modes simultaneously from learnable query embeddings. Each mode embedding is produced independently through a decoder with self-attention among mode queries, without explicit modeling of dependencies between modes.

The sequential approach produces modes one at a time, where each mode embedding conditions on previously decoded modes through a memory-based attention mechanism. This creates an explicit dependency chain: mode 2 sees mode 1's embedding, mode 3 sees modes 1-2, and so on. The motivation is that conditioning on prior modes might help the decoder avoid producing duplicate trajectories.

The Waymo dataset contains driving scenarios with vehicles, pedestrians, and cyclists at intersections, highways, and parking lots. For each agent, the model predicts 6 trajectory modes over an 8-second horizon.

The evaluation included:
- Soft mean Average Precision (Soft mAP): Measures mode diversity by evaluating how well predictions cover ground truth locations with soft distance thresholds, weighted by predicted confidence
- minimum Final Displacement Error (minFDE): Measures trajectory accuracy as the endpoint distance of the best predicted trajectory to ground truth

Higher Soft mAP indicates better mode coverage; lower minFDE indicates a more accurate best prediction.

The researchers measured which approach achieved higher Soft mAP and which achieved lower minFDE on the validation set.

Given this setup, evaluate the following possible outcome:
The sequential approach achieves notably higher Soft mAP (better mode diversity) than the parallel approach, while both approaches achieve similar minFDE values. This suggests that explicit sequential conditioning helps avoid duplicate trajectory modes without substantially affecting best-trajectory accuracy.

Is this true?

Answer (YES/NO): NO